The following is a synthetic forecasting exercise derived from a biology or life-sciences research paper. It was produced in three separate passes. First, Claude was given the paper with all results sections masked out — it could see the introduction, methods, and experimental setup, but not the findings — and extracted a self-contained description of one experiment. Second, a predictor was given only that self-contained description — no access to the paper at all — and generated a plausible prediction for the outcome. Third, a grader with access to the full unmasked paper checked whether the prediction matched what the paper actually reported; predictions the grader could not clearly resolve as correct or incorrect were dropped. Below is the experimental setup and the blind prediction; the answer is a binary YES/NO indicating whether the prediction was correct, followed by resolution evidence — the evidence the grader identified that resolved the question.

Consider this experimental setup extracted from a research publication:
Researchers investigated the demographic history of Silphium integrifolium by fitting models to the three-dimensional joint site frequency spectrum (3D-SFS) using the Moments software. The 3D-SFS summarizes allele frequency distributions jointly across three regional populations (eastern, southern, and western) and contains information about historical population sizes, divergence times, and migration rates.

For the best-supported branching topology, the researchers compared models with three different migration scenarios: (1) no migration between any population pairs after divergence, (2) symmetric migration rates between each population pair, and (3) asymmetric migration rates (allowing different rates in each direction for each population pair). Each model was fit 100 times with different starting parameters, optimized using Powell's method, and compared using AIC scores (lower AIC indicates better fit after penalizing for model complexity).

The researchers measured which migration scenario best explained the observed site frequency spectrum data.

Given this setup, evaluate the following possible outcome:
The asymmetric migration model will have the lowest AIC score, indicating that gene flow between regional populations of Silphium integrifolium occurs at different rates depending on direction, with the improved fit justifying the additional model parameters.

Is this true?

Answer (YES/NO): NO